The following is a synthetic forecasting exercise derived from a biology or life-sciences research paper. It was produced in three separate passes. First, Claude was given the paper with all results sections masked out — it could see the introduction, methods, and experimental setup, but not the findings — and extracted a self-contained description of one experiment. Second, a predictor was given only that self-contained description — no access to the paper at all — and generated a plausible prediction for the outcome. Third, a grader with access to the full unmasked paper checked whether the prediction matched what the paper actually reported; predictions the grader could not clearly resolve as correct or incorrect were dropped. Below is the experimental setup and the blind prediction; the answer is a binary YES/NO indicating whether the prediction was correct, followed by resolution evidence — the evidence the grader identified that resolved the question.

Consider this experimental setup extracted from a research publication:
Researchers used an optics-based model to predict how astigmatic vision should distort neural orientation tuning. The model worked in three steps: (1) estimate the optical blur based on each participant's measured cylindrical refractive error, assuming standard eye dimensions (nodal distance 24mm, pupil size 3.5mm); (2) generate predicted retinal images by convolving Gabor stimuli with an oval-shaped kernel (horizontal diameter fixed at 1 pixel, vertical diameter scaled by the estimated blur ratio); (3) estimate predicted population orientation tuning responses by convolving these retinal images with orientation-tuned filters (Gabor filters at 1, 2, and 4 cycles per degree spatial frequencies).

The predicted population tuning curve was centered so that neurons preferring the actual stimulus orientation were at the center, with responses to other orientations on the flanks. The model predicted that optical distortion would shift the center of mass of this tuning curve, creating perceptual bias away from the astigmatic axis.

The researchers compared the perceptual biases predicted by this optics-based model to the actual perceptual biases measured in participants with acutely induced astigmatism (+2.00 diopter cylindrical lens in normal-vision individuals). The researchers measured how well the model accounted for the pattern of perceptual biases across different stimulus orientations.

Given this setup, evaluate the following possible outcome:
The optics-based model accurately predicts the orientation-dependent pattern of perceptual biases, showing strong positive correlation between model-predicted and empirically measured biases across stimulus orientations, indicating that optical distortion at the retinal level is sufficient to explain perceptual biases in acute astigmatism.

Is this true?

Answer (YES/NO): NO